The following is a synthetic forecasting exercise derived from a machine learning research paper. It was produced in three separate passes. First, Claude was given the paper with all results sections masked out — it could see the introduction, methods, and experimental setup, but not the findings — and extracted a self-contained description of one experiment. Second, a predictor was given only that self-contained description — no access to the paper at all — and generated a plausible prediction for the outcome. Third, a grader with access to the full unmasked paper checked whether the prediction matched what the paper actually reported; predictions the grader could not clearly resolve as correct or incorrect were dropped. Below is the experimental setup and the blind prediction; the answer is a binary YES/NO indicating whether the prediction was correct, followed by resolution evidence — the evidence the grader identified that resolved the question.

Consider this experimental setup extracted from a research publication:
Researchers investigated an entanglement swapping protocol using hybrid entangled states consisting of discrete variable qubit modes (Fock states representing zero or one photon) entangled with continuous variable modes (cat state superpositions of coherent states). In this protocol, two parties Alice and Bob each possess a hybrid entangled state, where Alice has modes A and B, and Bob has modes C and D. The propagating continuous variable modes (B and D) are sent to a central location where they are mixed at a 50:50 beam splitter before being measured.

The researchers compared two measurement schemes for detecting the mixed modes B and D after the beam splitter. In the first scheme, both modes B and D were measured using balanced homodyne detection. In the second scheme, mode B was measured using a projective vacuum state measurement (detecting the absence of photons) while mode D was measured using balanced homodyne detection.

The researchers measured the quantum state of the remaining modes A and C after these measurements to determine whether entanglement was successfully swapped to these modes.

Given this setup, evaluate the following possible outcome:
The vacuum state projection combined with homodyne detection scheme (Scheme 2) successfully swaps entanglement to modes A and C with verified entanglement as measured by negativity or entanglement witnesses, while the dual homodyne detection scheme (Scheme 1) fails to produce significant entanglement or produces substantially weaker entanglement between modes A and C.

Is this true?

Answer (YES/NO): YES